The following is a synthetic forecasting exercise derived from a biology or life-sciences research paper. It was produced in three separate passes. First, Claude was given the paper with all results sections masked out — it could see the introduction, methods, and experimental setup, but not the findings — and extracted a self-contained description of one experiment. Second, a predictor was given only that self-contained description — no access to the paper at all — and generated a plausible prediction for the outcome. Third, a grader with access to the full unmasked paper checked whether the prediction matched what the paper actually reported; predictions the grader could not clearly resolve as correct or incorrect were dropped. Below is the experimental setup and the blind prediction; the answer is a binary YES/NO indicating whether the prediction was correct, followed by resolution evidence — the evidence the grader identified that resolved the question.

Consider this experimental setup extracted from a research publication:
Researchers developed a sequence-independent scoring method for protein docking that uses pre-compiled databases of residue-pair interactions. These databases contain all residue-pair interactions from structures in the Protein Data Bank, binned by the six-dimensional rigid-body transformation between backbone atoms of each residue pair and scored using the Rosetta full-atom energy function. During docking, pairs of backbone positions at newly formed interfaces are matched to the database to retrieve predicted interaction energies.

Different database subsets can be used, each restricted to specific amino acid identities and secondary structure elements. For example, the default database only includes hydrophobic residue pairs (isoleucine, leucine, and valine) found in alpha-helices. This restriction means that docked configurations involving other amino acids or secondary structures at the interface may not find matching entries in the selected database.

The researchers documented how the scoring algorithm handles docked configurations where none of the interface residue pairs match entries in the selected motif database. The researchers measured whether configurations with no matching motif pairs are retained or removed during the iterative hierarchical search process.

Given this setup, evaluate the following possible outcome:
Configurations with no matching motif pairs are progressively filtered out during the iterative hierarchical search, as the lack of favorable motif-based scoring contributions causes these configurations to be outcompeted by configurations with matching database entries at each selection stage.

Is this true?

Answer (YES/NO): YES